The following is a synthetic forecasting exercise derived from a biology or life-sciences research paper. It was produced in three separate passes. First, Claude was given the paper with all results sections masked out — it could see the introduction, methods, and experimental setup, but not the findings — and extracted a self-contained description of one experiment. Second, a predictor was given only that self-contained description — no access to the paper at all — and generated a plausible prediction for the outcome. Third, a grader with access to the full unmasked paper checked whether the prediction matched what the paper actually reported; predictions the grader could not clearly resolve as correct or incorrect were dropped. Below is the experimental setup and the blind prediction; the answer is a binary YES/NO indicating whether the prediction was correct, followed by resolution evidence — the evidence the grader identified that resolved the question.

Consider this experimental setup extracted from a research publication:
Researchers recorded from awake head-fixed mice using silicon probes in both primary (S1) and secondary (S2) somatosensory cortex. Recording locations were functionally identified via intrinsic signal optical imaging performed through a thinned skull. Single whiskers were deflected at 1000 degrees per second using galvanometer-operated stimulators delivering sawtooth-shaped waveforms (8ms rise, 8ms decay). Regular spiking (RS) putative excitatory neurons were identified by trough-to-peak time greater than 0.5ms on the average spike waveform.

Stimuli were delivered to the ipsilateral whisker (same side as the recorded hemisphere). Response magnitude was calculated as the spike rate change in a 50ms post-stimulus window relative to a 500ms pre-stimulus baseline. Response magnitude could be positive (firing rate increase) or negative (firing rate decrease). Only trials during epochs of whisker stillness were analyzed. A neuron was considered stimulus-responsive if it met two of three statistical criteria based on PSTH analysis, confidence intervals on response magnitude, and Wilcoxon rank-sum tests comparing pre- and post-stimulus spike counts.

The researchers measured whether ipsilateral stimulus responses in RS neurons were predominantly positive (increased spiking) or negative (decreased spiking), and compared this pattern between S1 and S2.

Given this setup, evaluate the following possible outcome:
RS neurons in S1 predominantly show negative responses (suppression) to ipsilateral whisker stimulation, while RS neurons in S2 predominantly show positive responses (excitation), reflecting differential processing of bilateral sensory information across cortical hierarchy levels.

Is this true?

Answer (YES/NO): NO